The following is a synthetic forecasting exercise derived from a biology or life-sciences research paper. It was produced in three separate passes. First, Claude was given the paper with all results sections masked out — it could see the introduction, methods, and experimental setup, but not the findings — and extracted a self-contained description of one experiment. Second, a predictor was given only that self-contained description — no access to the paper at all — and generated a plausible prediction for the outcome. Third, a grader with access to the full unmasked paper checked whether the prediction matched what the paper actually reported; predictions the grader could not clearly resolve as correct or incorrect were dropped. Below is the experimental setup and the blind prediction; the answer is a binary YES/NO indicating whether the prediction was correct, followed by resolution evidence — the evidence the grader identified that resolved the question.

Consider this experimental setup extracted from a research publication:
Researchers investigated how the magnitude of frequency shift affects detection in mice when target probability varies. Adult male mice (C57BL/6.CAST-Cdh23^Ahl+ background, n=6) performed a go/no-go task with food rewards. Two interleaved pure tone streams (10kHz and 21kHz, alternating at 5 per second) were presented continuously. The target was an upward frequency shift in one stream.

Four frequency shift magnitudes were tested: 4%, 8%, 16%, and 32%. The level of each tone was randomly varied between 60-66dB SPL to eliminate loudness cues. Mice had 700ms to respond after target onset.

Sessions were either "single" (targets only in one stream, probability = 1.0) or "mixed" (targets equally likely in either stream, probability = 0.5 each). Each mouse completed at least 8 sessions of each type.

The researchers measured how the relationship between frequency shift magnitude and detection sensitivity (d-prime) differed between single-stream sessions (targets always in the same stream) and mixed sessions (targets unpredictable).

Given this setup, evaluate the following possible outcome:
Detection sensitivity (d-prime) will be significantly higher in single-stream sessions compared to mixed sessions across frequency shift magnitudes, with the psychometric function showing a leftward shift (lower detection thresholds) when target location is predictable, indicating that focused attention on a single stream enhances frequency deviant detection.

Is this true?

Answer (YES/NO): NO